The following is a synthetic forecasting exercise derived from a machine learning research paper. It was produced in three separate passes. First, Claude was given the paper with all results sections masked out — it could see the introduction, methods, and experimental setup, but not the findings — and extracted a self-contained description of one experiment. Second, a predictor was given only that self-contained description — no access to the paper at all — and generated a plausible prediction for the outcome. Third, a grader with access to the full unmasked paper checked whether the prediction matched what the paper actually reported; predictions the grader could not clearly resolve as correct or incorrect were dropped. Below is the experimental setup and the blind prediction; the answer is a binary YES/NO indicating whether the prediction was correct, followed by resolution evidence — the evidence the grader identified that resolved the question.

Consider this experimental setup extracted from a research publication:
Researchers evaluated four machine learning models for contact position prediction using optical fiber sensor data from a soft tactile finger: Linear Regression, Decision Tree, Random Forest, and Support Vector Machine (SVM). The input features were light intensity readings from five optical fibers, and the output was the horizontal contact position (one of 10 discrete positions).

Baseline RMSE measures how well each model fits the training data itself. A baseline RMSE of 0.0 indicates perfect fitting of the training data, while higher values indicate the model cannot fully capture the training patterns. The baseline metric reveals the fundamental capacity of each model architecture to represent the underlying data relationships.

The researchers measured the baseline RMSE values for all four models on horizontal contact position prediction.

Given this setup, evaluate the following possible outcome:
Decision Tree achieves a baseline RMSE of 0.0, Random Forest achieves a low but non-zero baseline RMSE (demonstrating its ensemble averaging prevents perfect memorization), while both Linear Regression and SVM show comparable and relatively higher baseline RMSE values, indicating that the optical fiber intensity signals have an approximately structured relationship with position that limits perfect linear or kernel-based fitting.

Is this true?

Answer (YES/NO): YES